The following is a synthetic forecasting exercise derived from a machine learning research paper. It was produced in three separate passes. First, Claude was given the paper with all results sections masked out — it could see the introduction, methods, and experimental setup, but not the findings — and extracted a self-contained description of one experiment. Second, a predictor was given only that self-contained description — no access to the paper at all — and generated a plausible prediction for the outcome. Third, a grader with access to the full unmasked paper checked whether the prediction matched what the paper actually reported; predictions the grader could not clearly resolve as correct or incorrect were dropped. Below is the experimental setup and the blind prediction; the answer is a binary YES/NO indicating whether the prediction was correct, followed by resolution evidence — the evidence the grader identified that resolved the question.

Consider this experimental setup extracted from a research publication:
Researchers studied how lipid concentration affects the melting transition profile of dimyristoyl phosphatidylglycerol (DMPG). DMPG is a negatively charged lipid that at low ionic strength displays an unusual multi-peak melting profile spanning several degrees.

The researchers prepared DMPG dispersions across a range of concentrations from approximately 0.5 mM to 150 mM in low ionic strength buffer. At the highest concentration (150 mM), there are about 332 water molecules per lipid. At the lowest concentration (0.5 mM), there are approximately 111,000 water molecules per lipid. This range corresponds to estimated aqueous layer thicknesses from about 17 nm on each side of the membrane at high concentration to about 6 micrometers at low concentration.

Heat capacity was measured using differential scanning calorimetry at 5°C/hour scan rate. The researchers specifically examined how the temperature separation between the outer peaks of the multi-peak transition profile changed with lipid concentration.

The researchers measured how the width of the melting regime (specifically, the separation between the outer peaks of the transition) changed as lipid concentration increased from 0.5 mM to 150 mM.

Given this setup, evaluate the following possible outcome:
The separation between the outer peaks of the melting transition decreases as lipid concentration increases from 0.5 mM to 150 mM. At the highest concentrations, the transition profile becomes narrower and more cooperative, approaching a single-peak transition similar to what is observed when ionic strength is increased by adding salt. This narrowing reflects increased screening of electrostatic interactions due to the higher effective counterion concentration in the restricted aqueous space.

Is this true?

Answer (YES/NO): YES